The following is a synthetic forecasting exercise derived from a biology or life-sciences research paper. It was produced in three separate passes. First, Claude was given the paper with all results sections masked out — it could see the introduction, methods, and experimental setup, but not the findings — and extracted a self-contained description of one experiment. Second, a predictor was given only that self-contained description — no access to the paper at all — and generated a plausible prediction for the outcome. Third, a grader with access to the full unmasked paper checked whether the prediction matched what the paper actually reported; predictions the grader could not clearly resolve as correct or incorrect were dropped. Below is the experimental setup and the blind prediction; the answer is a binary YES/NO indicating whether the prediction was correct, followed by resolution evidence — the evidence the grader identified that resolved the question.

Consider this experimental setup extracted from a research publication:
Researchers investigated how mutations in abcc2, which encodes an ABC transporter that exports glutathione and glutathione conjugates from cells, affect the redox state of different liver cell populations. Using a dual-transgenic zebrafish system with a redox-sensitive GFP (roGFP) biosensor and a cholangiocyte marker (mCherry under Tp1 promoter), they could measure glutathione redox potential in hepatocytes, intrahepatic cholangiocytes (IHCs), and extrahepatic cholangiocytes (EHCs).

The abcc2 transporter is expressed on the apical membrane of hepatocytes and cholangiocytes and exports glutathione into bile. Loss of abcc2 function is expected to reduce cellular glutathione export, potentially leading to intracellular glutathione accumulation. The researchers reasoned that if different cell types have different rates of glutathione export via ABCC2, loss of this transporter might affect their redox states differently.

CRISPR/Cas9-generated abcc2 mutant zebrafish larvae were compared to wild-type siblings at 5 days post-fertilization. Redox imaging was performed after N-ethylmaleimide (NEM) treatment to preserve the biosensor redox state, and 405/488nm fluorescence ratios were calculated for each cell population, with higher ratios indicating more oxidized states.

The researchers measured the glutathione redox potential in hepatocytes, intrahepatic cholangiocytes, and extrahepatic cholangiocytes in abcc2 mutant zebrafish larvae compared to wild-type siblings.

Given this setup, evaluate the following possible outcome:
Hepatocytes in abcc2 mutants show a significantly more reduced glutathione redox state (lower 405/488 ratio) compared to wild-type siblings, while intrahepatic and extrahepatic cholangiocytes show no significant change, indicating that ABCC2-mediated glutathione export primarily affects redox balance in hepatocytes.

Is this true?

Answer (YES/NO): NO